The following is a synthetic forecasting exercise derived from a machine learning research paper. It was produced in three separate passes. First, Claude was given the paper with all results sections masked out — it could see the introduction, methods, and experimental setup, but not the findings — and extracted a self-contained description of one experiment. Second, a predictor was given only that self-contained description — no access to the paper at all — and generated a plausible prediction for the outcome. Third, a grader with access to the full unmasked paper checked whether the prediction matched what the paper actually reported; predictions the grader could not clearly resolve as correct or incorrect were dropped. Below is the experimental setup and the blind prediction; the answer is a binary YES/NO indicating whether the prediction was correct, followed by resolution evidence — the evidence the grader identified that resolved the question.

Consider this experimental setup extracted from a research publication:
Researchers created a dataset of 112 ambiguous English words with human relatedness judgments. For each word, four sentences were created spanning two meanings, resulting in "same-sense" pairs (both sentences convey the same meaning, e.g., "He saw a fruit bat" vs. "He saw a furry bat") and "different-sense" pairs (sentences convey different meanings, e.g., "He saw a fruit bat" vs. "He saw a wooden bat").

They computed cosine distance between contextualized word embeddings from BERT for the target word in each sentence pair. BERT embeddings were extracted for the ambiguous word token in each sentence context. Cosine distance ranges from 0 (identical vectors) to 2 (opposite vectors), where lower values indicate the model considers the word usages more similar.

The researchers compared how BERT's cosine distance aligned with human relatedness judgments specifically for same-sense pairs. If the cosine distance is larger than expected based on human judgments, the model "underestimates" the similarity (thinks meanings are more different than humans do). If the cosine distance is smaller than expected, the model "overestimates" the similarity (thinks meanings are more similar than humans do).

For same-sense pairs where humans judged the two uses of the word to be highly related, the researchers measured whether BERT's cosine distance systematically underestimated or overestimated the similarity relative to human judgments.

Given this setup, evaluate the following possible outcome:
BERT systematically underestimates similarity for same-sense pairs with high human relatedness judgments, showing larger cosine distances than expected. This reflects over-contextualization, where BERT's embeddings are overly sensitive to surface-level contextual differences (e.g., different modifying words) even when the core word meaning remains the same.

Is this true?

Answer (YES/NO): YES